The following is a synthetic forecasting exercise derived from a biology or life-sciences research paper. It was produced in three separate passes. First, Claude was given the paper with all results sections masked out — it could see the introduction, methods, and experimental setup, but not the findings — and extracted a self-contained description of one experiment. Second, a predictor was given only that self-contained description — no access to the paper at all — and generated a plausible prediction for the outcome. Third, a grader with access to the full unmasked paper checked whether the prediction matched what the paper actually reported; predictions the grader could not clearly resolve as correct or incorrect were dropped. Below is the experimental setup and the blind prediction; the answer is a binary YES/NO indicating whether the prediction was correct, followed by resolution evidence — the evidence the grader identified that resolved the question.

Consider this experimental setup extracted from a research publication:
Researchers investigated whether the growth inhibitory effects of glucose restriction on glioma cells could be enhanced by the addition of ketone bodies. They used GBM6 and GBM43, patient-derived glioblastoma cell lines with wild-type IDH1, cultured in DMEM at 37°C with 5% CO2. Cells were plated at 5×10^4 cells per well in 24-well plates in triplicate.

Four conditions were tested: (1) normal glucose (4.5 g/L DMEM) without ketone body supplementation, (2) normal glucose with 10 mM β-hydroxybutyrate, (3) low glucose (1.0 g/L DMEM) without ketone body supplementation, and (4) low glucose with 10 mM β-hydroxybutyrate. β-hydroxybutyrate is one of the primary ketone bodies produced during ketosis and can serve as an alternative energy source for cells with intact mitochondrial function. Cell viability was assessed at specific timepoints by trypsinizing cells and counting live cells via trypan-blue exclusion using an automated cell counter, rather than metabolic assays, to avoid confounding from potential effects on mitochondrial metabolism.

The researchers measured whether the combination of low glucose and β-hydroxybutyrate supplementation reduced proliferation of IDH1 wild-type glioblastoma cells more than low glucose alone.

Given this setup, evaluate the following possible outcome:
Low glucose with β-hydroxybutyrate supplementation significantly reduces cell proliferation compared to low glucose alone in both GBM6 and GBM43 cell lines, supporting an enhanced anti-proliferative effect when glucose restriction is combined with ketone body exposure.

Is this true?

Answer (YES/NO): NO